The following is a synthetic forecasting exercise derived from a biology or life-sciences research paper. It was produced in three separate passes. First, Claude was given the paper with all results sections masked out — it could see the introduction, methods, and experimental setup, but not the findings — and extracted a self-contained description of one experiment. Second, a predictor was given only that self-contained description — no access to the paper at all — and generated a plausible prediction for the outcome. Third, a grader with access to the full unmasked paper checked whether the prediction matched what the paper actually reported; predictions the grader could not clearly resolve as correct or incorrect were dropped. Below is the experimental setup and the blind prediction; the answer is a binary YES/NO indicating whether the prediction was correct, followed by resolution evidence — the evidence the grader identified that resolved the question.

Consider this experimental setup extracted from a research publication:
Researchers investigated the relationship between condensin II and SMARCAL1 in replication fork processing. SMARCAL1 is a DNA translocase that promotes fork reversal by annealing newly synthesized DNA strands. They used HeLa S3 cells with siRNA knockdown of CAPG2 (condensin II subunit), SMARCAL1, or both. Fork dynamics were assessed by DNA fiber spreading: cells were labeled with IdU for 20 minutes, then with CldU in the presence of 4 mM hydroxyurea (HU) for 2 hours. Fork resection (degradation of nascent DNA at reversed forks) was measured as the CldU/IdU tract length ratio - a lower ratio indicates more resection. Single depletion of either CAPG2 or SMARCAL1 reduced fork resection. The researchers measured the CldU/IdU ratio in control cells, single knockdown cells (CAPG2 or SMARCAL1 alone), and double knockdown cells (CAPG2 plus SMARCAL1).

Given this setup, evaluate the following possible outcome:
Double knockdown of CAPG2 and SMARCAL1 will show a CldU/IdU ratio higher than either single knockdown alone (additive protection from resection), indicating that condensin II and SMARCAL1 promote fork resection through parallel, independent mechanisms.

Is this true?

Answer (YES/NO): NO